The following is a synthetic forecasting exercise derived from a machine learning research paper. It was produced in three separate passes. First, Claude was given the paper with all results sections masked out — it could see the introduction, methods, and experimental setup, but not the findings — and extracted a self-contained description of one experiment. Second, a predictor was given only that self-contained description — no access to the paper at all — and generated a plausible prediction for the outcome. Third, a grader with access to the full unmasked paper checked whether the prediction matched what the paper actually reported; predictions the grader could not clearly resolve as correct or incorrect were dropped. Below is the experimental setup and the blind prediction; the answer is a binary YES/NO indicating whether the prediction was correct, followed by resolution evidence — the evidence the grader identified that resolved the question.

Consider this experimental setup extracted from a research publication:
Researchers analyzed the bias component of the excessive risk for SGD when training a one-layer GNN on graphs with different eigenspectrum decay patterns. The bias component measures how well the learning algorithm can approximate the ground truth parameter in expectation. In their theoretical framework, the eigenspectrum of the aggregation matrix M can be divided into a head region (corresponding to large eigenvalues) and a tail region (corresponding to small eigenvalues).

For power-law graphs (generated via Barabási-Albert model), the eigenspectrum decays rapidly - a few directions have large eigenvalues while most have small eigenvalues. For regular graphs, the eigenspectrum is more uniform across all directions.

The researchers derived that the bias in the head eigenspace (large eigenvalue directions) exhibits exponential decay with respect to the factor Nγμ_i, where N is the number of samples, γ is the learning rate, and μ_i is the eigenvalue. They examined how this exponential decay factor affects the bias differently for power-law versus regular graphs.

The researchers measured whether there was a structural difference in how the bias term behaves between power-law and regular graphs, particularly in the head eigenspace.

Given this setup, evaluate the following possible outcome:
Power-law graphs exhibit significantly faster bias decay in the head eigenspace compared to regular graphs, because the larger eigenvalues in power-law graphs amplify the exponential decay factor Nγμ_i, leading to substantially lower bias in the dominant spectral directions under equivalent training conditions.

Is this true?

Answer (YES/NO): YES